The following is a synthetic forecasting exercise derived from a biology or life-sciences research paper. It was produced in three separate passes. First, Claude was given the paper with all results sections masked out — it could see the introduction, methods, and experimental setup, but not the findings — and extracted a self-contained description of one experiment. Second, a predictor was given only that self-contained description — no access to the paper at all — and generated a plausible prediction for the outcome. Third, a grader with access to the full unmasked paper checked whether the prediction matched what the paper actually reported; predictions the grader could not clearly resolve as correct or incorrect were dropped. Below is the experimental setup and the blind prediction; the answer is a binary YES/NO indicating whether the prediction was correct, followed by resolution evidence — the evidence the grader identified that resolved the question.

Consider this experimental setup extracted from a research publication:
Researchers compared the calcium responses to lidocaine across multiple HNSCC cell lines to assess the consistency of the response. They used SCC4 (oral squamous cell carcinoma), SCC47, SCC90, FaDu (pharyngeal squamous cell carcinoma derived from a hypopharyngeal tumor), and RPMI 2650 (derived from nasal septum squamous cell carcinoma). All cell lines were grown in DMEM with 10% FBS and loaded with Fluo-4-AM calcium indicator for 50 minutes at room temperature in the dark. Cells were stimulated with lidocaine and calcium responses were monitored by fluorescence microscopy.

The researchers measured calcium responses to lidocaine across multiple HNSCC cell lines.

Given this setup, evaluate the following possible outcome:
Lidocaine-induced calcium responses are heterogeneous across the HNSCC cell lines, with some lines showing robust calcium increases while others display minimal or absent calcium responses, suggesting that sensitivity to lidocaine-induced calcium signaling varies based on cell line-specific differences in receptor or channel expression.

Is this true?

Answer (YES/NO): NO